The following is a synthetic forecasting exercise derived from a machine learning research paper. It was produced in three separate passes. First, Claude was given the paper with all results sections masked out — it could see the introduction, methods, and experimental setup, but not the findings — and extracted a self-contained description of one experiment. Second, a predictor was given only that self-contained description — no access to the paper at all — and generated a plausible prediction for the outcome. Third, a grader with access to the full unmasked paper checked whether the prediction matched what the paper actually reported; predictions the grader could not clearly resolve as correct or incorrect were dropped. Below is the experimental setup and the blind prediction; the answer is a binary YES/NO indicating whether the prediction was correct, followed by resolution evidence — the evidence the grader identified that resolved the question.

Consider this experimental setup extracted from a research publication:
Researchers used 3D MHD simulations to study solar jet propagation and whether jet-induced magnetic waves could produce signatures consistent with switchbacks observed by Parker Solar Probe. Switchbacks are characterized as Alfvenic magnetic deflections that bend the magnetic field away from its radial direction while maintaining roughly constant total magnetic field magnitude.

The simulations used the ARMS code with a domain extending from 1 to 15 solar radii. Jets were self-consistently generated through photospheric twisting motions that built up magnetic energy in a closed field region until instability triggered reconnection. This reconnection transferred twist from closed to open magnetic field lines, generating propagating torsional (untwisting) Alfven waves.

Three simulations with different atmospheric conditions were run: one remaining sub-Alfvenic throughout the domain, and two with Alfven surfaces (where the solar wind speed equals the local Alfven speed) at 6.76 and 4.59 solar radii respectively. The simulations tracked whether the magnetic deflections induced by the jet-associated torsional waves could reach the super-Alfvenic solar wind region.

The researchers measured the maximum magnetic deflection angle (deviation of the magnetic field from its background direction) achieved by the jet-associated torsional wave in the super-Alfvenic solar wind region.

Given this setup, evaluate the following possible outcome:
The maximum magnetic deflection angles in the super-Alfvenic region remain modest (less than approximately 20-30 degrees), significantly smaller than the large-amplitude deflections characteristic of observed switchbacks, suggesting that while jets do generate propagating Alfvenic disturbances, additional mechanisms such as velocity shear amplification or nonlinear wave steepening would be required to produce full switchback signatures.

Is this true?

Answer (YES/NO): NO